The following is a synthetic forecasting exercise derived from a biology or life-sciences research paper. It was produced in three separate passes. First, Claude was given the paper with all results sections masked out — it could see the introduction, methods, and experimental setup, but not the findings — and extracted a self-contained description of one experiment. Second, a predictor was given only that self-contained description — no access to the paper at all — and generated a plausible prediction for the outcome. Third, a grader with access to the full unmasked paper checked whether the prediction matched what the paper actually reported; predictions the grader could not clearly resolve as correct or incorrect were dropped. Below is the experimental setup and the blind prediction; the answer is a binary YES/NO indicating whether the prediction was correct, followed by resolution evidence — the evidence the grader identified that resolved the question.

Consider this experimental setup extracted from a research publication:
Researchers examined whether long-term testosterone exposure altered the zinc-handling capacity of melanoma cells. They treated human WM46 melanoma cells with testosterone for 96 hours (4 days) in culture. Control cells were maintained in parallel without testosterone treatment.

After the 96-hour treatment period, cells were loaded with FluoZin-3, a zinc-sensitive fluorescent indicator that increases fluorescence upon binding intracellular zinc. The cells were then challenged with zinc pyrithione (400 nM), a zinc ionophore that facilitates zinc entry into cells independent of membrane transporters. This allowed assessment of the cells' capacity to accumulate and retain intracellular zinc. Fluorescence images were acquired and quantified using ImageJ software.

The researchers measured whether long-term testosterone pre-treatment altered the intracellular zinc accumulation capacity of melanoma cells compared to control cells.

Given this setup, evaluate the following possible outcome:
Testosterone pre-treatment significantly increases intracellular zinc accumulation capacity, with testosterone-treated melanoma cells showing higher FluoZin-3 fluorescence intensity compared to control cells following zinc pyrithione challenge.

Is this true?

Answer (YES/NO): YES